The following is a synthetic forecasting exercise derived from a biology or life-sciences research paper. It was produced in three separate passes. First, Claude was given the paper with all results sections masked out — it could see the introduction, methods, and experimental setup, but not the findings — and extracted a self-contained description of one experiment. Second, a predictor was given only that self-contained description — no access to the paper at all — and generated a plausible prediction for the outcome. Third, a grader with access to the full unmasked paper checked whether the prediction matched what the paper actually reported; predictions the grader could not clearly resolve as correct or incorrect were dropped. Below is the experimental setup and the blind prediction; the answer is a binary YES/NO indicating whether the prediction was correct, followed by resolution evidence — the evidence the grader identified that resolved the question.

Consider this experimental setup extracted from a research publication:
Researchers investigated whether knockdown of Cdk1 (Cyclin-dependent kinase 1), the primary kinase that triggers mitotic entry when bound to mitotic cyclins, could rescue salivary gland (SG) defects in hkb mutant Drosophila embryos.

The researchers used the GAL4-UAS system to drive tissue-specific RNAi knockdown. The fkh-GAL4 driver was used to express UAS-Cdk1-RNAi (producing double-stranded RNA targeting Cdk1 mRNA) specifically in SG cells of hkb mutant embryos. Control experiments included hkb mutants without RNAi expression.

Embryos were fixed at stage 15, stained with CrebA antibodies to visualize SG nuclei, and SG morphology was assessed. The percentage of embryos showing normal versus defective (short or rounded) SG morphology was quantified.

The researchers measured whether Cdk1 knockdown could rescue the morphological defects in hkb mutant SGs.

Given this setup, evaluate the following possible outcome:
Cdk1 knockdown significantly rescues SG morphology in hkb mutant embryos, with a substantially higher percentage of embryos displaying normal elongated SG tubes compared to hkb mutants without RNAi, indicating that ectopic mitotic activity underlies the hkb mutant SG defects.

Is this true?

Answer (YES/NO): YES